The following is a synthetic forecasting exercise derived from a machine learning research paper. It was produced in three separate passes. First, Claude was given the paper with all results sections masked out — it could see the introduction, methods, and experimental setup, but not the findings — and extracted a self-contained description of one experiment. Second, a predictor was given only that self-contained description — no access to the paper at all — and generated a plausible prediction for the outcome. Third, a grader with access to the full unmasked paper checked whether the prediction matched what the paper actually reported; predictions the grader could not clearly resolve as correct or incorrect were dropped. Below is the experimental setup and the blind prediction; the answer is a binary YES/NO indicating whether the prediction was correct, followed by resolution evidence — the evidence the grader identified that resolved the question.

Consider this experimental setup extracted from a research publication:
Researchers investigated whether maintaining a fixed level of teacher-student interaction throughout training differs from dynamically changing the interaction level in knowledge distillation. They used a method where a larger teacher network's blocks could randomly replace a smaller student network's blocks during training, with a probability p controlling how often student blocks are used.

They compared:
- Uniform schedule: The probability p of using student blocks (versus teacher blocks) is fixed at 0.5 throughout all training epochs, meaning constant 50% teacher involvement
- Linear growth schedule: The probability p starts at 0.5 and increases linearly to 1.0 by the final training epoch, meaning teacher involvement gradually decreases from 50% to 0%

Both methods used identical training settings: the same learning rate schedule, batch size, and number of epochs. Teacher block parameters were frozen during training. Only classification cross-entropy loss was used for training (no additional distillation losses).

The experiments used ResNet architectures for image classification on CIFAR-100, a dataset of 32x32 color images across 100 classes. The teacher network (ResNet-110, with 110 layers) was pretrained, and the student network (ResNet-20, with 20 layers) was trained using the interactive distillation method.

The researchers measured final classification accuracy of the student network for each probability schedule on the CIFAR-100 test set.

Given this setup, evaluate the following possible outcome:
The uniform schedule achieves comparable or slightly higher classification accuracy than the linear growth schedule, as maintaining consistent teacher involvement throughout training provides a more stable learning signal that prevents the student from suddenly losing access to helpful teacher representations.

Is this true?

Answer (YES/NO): NO